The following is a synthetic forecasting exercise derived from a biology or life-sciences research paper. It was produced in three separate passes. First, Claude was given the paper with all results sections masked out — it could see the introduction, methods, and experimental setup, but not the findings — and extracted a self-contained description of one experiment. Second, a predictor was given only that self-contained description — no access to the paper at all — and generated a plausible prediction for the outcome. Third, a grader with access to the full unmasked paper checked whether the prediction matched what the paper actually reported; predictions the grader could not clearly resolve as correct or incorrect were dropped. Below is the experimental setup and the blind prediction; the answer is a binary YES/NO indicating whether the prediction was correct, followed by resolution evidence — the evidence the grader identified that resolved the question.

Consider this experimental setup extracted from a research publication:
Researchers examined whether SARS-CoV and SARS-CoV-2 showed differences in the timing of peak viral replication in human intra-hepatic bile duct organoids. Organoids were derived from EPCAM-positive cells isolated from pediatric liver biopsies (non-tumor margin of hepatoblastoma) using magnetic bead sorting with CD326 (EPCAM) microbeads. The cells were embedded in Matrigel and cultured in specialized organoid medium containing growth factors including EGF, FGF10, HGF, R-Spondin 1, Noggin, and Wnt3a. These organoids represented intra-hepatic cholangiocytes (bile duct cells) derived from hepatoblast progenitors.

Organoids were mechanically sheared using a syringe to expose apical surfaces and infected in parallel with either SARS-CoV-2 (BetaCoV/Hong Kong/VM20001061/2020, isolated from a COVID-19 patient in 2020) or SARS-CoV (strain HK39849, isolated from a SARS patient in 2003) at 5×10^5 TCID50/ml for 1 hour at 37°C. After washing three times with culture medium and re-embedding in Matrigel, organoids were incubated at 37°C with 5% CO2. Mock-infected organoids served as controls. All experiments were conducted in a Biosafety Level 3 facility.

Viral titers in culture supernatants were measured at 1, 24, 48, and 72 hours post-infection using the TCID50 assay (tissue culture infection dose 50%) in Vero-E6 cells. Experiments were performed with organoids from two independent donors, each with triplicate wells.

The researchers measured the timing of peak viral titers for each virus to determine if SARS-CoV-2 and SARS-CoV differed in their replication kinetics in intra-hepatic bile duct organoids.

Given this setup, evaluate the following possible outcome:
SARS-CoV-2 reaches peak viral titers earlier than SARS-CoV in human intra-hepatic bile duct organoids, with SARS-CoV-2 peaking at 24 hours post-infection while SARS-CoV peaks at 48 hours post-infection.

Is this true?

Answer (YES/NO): NO